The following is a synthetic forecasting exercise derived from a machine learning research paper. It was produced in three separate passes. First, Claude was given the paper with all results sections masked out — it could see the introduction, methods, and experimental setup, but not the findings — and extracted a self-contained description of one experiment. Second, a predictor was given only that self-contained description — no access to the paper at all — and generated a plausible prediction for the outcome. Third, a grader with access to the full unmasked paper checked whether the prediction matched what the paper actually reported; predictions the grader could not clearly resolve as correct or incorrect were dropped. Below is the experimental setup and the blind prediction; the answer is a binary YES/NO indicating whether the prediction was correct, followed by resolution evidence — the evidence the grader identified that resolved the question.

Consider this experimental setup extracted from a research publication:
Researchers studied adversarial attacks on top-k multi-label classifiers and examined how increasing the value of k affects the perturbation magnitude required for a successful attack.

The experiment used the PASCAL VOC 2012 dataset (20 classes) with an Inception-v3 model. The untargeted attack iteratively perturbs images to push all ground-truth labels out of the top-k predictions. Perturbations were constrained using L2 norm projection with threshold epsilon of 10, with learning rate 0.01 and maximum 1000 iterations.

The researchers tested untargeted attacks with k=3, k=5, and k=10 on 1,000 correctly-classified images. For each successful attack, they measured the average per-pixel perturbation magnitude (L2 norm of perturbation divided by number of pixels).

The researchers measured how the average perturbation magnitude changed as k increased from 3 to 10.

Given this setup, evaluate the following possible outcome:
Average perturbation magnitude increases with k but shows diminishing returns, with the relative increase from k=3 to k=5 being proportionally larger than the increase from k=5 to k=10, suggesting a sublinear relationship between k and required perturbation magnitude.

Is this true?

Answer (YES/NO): NO